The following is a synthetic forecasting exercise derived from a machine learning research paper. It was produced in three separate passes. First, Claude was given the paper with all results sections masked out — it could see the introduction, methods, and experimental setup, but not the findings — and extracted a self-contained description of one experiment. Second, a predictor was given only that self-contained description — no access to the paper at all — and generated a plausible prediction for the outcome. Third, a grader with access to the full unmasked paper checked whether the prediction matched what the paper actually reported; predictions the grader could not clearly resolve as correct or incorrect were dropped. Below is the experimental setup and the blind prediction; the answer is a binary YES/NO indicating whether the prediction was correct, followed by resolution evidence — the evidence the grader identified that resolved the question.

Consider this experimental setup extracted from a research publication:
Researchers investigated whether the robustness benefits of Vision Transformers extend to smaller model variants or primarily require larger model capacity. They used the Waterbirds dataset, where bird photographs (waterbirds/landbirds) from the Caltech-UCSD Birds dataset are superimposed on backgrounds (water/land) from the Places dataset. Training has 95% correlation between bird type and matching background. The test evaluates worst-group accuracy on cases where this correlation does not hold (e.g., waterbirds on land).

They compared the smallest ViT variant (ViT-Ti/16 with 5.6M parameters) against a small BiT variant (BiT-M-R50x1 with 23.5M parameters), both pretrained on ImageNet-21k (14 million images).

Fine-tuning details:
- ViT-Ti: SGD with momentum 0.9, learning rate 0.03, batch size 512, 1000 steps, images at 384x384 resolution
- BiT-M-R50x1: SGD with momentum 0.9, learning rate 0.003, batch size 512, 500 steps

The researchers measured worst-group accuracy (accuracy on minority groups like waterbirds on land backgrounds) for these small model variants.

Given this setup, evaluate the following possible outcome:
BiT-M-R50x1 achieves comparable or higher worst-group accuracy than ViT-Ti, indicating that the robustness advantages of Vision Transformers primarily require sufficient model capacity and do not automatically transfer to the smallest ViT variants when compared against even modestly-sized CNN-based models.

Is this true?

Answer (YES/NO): YES